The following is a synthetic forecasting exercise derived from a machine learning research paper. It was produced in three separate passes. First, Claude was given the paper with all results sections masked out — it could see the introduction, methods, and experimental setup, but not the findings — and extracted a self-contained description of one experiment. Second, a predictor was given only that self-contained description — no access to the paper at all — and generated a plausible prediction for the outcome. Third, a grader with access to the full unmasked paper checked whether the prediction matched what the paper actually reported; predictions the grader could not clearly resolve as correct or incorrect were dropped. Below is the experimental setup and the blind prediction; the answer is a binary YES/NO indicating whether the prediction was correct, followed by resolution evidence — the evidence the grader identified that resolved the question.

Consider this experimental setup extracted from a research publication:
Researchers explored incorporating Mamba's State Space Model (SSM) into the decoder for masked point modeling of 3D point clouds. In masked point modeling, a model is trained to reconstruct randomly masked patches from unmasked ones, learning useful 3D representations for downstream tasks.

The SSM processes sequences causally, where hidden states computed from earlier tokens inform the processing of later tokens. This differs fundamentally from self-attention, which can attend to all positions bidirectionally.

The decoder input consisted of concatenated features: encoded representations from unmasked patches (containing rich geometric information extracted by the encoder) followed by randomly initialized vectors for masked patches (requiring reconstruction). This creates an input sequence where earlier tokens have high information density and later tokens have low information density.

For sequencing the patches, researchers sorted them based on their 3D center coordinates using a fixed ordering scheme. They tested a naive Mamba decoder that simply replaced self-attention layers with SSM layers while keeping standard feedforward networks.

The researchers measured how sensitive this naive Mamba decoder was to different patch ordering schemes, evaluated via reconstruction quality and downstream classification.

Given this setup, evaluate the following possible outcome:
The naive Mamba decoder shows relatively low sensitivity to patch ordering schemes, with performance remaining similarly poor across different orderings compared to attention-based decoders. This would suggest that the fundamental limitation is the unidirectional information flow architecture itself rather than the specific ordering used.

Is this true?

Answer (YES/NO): NO